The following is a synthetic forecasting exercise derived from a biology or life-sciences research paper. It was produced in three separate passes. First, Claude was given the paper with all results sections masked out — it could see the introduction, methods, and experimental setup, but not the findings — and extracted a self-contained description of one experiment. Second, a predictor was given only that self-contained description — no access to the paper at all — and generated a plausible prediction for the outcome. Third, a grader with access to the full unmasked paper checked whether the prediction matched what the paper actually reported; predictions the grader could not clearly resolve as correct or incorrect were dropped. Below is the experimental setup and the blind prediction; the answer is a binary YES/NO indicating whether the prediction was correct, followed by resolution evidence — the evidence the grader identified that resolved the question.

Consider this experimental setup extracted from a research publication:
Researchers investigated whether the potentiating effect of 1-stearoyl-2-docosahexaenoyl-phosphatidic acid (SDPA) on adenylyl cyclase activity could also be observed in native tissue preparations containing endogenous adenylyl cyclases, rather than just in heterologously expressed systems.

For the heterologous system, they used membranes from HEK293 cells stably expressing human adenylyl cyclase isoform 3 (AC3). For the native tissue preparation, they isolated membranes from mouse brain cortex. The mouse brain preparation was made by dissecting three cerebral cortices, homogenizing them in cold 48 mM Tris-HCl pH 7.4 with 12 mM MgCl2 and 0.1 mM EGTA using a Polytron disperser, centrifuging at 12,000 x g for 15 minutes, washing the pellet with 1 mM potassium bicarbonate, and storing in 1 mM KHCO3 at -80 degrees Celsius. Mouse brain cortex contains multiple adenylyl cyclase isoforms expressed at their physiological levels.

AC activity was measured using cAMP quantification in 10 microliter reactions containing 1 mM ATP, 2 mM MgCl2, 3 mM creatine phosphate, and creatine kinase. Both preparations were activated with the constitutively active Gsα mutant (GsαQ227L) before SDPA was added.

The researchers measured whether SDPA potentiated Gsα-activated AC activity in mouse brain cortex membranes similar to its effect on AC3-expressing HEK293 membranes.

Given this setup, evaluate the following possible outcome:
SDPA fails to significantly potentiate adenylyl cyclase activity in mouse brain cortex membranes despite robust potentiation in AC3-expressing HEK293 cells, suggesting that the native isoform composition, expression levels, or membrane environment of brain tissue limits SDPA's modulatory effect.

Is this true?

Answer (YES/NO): NO